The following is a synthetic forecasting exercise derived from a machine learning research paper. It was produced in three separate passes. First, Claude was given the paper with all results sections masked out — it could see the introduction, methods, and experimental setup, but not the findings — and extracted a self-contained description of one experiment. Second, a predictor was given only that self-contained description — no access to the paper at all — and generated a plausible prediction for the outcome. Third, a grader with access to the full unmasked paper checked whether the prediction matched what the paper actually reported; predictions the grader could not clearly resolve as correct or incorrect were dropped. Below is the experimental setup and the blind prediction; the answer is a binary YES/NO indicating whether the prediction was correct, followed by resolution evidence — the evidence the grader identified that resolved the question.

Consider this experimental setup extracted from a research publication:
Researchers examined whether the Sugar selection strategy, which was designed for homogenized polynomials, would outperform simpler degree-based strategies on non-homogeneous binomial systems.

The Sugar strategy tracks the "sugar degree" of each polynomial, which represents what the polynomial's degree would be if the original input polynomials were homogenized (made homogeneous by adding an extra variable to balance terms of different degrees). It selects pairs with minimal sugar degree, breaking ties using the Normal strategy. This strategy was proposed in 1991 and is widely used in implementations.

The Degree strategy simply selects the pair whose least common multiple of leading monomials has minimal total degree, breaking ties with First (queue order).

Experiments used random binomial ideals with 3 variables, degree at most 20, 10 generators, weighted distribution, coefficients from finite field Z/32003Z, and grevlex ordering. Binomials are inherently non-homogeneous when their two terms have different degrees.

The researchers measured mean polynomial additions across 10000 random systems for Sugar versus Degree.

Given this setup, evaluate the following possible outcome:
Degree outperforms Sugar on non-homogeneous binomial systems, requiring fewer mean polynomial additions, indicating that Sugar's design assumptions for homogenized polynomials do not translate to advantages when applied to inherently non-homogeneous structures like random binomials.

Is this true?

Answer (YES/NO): YES